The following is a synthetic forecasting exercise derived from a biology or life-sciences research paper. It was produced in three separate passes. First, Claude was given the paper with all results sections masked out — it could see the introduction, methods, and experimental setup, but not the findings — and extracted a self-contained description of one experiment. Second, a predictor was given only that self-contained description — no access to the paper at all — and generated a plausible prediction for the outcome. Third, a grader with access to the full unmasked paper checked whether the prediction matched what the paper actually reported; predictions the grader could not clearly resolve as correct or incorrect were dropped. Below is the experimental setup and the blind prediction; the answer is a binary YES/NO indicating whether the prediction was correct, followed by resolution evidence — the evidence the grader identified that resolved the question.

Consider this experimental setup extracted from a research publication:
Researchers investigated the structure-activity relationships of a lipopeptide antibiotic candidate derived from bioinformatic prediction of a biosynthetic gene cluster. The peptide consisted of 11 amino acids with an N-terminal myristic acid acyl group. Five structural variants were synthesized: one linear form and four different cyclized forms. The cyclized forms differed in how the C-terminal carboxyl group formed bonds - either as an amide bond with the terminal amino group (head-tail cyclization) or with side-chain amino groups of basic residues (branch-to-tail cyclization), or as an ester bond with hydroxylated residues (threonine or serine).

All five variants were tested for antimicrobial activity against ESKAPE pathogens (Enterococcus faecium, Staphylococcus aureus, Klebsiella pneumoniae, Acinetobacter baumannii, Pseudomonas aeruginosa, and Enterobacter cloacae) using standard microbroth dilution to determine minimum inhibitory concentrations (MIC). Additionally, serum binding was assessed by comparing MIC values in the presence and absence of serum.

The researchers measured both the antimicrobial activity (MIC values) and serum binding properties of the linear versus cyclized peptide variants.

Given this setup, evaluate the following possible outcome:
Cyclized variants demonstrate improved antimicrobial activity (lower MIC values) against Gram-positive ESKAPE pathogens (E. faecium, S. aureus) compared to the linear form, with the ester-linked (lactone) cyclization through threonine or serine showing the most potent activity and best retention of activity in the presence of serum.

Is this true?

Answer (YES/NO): NO